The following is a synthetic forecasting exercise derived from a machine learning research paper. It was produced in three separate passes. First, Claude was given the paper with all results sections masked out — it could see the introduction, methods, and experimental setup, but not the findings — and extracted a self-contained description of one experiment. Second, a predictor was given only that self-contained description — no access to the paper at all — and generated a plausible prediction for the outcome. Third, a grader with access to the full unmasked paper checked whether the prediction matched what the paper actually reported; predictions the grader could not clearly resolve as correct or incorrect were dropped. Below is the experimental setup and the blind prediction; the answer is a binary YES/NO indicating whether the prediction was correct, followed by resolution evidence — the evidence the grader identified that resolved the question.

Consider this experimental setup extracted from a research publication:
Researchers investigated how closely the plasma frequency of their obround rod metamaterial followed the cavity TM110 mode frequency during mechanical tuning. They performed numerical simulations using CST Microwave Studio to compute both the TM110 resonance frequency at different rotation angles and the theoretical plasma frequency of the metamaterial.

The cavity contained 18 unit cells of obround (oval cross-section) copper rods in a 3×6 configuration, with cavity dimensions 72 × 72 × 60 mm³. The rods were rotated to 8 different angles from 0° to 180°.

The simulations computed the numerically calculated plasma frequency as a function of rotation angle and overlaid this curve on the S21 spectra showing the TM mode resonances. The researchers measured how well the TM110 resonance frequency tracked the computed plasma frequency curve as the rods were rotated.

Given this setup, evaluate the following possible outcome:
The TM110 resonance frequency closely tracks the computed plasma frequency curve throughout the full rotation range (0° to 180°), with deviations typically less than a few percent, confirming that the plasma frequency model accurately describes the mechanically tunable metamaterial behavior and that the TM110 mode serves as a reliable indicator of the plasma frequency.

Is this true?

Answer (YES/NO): YES